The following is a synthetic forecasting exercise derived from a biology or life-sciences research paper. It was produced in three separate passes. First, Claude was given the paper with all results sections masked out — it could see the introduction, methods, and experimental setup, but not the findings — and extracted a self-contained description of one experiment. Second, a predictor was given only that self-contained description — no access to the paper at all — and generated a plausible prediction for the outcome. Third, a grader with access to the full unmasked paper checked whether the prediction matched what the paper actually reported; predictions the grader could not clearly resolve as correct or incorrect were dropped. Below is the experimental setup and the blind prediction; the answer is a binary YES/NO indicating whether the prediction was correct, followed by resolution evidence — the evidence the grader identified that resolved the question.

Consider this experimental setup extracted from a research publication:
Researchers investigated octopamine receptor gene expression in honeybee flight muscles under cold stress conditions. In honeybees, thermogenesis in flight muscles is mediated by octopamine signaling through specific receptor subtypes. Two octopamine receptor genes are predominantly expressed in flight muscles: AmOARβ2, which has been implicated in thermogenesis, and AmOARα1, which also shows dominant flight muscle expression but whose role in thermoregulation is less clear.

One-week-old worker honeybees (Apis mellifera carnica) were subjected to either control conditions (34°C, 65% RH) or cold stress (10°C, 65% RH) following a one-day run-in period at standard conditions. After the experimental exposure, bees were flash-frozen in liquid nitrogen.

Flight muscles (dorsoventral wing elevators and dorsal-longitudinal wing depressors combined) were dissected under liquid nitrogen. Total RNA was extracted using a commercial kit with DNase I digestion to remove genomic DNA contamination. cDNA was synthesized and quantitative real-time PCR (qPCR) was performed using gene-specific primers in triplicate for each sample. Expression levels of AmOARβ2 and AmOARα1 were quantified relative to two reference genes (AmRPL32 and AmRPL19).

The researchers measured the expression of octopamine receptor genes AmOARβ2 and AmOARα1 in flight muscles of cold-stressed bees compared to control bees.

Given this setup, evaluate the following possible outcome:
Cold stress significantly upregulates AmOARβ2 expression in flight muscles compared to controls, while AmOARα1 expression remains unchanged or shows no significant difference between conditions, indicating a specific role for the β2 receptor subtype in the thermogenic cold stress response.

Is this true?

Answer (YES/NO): NO